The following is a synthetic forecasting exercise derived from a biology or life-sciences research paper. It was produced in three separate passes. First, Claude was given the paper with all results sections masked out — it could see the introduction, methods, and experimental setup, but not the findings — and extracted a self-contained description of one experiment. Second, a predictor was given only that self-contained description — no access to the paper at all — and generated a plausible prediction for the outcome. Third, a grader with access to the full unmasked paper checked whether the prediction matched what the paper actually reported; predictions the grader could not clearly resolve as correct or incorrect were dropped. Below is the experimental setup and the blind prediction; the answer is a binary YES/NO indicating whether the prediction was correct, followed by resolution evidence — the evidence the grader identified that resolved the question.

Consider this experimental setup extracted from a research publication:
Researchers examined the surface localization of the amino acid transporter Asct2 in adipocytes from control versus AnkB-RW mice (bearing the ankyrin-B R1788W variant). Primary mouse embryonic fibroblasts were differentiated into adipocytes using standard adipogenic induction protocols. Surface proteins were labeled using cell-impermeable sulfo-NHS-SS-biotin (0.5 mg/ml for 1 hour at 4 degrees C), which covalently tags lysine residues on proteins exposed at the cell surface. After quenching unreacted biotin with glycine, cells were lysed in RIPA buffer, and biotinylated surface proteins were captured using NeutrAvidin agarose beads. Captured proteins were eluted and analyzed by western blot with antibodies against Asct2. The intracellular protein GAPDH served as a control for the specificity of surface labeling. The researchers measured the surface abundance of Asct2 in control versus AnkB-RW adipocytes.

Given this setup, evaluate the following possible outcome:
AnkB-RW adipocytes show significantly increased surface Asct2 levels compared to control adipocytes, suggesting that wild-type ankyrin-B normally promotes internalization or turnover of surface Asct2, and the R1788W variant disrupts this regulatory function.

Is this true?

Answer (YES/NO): NO